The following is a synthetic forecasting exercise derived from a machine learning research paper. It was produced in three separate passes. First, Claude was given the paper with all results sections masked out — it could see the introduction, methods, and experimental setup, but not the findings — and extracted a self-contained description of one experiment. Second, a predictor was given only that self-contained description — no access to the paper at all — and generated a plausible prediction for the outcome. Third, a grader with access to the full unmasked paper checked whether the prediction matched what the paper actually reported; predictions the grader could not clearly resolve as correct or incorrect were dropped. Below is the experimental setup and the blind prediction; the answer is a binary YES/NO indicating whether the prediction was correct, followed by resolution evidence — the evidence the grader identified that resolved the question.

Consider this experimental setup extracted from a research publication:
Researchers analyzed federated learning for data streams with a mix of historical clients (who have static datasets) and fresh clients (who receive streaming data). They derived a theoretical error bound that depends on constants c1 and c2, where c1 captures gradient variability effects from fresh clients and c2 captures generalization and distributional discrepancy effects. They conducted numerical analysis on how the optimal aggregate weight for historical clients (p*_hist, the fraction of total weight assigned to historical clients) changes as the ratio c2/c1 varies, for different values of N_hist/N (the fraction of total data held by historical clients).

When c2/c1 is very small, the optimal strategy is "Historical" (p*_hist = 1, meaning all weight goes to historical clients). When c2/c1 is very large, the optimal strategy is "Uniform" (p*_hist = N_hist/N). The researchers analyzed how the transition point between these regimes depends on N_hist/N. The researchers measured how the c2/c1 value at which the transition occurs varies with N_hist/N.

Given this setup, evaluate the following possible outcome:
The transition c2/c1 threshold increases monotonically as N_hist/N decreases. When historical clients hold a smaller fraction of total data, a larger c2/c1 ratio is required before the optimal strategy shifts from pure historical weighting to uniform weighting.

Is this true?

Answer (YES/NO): NO